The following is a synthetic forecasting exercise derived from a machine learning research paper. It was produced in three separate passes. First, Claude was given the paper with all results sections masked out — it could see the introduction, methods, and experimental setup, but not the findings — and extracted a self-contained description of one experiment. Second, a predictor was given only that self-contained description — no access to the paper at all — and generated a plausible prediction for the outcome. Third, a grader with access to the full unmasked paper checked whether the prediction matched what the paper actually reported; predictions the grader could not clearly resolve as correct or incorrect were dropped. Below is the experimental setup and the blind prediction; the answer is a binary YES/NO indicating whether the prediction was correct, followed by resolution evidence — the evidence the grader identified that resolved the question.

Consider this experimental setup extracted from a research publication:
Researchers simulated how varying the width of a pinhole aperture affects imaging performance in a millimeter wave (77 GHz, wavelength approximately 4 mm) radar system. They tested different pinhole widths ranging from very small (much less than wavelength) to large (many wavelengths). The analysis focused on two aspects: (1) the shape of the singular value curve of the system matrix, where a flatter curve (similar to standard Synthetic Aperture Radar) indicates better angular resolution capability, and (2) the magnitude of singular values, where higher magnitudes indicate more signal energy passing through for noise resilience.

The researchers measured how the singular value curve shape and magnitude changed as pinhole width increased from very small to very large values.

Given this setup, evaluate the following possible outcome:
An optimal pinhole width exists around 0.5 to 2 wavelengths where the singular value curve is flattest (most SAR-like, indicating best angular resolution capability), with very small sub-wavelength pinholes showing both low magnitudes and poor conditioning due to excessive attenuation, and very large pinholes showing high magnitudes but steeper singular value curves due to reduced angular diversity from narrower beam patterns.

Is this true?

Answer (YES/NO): NO